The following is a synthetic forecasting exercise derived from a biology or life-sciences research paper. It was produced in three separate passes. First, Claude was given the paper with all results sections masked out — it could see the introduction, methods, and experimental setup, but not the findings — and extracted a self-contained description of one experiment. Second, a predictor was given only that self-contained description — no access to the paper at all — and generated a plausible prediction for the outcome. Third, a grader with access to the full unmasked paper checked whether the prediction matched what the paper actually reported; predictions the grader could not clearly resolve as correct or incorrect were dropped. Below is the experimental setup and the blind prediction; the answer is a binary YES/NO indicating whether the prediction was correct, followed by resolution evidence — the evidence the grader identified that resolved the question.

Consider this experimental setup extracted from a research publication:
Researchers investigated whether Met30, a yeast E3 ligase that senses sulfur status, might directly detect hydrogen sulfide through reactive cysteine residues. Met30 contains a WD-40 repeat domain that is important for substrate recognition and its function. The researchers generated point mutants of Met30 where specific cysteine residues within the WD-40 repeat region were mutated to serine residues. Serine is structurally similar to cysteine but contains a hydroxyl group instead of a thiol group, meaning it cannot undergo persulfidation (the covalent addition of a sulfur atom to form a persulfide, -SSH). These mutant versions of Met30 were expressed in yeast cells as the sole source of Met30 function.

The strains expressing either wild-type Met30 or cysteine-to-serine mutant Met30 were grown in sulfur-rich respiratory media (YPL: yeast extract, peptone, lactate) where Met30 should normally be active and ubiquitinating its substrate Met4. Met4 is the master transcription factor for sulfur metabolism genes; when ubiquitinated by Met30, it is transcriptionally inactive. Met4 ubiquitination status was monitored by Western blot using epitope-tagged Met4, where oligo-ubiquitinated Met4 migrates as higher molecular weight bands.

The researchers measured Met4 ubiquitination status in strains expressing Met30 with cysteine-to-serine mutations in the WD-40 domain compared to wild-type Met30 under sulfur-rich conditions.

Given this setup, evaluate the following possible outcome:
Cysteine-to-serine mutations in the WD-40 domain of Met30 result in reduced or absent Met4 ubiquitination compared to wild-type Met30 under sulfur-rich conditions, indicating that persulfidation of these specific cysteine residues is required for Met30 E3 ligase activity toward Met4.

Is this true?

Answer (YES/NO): NO